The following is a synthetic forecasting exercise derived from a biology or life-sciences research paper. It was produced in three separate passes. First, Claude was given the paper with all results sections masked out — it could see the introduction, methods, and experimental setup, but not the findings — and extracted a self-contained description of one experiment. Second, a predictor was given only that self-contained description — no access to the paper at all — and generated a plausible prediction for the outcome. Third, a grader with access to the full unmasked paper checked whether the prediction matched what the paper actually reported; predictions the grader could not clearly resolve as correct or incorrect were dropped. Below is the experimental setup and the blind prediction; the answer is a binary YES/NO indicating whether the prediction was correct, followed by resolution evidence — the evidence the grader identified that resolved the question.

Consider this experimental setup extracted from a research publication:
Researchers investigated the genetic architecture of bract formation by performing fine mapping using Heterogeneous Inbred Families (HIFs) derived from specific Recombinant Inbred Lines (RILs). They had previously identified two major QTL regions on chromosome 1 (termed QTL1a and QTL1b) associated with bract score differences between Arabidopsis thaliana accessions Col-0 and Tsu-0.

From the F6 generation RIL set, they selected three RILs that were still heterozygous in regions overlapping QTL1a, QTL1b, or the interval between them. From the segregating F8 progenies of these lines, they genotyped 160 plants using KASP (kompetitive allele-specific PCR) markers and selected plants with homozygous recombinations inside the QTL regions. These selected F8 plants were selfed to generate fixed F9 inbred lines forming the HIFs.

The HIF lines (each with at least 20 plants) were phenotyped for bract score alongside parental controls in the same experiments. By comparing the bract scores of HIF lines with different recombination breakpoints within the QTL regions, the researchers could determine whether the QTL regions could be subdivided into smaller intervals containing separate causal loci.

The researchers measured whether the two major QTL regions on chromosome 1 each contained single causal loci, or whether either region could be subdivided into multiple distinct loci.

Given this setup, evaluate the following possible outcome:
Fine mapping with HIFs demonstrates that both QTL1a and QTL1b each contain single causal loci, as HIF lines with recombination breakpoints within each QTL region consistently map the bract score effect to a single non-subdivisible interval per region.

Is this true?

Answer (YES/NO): NO